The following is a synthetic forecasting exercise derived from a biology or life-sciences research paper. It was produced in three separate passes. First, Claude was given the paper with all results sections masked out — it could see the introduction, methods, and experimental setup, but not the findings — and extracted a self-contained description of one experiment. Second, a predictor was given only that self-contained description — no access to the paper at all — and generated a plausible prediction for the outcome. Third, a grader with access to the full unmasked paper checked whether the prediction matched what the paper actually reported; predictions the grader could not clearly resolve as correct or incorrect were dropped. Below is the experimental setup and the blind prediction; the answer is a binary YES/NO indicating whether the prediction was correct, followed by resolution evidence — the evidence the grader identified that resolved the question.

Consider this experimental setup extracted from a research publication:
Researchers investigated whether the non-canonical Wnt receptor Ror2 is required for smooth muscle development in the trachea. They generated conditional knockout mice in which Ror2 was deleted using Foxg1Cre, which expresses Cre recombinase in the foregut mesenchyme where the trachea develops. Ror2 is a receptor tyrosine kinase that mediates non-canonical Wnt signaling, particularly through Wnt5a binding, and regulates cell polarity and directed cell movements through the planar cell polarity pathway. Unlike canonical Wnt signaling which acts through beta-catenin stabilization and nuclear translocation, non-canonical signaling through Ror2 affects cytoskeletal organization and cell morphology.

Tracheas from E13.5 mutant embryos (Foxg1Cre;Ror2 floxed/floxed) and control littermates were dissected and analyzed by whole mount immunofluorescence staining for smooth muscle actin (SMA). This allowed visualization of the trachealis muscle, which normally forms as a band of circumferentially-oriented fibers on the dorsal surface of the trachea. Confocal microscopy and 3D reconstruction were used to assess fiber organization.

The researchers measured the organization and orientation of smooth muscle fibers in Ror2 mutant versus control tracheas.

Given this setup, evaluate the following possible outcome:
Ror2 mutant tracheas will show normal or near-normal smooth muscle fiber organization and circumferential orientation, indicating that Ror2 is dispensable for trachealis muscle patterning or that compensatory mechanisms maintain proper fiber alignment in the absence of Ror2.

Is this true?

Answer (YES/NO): NO